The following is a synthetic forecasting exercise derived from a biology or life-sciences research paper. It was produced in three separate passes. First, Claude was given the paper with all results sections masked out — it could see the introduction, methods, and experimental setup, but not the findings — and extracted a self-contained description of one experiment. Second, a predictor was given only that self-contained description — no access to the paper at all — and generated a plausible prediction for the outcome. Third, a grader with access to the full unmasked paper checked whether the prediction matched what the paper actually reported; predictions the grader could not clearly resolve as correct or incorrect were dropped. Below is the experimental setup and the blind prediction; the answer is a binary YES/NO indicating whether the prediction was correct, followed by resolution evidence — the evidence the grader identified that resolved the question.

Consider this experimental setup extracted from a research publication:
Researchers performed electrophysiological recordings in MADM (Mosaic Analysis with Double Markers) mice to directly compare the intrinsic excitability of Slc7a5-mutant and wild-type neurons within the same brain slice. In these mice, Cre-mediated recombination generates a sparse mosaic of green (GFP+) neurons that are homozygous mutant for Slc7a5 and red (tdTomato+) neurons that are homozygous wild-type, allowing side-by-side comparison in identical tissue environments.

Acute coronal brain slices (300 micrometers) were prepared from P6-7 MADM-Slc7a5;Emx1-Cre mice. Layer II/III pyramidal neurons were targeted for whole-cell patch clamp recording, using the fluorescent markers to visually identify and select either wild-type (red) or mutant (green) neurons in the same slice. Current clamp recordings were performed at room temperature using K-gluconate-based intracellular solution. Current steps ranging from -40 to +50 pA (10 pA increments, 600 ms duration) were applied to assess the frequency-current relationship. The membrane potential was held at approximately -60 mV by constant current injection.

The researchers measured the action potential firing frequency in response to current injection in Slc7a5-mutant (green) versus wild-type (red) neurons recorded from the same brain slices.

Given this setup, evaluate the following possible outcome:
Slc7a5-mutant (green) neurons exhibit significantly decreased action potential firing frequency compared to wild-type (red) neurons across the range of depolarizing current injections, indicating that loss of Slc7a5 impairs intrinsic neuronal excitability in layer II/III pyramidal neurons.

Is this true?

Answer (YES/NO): YES